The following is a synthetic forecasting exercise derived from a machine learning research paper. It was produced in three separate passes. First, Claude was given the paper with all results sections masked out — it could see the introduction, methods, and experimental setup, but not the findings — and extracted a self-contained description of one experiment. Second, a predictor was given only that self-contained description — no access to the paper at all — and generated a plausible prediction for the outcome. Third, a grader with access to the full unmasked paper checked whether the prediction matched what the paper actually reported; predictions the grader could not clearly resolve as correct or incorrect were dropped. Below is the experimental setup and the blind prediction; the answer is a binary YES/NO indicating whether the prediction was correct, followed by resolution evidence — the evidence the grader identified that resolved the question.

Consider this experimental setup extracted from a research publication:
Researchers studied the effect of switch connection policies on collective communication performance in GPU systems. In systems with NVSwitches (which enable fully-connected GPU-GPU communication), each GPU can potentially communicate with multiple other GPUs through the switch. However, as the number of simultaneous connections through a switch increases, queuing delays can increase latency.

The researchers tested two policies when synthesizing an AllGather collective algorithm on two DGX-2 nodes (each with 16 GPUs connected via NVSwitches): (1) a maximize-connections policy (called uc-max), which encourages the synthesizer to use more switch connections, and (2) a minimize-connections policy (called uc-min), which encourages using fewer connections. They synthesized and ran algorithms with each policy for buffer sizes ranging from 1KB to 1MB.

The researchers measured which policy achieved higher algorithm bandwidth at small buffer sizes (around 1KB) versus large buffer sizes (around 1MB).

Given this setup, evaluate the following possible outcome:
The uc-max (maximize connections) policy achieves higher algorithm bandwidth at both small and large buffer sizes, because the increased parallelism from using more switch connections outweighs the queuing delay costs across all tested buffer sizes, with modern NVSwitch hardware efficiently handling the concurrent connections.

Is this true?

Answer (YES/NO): NO